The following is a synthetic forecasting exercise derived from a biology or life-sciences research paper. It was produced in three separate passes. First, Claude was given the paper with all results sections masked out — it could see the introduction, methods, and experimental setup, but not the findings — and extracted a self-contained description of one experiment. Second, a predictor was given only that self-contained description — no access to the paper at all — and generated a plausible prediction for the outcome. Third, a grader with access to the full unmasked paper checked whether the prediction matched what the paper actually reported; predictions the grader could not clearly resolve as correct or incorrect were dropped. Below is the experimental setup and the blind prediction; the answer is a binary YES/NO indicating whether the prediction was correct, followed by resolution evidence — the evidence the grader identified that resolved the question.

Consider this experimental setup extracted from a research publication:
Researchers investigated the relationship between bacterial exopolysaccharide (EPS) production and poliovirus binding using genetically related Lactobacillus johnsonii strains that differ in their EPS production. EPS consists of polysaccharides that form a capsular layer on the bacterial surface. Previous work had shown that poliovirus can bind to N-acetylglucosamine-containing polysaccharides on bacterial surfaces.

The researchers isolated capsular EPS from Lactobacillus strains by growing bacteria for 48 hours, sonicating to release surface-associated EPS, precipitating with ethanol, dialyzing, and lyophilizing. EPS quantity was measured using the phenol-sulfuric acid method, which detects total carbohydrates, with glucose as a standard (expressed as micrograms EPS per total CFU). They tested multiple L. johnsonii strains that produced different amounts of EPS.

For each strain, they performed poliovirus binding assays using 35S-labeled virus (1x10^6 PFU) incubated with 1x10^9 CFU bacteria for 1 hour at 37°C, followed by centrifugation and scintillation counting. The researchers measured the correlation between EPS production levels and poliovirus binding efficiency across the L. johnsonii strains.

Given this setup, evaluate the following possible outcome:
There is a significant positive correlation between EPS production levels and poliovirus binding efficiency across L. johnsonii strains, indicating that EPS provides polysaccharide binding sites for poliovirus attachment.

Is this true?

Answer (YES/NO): NO